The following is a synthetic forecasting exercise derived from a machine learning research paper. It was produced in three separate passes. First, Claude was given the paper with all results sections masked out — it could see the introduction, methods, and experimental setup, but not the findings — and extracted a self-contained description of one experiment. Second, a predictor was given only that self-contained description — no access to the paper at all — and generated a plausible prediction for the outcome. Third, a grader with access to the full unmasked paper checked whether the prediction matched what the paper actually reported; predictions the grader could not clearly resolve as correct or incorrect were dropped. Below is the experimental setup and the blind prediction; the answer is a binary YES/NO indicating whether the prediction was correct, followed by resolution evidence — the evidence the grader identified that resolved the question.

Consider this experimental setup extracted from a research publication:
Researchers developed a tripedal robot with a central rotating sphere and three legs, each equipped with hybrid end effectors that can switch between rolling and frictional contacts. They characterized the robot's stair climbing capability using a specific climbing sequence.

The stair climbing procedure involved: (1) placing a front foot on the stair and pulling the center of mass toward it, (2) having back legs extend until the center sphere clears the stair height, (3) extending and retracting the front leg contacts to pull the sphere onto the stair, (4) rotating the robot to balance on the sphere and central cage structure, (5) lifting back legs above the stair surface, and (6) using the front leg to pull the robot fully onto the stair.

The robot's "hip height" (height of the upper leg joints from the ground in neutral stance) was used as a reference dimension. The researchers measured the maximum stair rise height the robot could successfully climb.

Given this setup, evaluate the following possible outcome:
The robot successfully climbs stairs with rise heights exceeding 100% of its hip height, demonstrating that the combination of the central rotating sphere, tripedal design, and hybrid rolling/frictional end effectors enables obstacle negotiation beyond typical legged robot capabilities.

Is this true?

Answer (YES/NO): NO